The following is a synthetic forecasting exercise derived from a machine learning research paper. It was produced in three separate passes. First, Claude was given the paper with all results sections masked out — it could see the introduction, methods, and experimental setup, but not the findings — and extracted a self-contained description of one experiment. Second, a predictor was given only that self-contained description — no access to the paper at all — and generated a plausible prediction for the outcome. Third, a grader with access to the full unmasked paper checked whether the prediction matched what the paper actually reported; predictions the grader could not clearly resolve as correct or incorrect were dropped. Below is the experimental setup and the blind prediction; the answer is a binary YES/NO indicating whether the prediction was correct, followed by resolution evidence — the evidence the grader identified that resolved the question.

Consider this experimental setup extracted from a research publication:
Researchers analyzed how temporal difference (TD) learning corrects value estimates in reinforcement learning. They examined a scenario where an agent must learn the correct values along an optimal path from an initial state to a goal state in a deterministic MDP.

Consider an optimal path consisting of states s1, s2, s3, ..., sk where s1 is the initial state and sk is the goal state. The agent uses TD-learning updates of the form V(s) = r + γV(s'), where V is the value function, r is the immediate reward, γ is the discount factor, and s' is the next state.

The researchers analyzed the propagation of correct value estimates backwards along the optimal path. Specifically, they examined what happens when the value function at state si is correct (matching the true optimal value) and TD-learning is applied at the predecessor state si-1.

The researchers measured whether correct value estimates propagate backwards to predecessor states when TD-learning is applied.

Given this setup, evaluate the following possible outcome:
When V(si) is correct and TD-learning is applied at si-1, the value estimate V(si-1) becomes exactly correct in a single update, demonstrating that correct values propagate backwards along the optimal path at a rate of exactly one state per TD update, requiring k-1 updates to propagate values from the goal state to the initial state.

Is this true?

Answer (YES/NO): YES